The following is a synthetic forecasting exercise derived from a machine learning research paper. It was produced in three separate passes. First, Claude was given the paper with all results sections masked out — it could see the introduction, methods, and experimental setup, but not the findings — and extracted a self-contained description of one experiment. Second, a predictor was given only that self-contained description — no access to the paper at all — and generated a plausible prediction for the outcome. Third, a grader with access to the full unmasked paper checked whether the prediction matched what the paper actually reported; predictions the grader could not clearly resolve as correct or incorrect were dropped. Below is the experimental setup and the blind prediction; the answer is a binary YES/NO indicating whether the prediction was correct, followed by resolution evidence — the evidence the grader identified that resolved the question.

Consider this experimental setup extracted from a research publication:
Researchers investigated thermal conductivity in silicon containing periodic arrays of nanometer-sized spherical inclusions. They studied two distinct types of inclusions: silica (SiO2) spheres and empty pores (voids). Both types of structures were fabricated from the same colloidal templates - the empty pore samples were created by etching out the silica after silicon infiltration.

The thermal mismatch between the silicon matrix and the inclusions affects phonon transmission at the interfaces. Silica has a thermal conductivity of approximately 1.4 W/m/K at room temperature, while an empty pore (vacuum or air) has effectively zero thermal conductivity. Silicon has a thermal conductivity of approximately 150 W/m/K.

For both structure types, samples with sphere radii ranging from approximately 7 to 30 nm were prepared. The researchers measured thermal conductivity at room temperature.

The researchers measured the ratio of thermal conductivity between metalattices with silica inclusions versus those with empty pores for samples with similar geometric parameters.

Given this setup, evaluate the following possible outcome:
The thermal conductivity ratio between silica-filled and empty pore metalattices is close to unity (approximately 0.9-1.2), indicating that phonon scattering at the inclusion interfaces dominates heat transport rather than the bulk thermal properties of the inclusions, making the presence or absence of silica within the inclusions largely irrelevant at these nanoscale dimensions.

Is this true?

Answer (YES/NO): NO